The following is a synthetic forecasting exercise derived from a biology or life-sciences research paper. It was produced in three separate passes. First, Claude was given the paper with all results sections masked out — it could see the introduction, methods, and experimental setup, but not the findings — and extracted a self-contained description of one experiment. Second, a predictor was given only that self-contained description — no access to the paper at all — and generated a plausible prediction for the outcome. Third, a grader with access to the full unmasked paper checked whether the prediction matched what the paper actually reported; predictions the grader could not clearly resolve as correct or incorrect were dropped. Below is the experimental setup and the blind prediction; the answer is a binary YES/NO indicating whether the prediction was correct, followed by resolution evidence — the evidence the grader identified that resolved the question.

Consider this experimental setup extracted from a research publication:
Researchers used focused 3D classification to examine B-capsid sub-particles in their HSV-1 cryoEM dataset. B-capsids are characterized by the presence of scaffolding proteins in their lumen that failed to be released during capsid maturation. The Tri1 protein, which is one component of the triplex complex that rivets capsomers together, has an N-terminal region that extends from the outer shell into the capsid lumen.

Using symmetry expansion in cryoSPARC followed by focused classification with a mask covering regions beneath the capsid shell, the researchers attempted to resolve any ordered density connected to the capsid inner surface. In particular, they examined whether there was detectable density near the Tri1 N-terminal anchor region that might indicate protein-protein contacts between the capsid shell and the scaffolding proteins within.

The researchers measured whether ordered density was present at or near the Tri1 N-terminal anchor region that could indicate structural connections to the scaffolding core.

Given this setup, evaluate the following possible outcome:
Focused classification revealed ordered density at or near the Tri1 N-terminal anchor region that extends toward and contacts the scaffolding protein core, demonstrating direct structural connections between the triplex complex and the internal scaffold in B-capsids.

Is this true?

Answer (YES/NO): YES